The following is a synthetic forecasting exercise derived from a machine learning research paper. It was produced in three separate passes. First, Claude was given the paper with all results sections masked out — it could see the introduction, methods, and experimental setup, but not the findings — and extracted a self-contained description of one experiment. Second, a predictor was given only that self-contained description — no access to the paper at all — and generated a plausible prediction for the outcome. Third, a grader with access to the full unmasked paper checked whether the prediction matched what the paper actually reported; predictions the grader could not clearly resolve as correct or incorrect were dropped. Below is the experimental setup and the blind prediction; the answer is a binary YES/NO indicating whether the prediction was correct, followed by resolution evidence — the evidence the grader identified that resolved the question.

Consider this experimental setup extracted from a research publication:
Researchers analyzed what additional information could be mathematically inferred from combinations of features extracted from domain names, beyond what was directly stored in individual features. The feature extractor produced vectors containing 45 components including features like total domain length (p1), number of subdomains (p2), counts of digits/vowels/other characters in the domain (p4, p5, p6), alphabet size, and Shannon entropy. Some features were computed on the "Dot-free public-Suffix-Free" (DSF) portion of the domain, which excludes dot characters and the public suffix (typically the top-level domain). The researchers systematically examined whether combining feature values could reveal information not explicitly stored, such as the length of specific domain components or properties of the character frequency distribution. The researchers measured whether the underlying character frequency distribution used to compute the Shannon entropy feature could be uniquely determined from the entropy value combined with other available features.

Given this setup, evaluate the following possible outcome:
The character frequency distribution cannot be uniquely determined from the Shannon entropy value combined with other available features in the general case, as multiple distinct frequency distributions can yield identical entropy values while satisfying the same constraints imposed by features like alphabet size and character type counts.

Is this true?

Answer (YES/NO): NO